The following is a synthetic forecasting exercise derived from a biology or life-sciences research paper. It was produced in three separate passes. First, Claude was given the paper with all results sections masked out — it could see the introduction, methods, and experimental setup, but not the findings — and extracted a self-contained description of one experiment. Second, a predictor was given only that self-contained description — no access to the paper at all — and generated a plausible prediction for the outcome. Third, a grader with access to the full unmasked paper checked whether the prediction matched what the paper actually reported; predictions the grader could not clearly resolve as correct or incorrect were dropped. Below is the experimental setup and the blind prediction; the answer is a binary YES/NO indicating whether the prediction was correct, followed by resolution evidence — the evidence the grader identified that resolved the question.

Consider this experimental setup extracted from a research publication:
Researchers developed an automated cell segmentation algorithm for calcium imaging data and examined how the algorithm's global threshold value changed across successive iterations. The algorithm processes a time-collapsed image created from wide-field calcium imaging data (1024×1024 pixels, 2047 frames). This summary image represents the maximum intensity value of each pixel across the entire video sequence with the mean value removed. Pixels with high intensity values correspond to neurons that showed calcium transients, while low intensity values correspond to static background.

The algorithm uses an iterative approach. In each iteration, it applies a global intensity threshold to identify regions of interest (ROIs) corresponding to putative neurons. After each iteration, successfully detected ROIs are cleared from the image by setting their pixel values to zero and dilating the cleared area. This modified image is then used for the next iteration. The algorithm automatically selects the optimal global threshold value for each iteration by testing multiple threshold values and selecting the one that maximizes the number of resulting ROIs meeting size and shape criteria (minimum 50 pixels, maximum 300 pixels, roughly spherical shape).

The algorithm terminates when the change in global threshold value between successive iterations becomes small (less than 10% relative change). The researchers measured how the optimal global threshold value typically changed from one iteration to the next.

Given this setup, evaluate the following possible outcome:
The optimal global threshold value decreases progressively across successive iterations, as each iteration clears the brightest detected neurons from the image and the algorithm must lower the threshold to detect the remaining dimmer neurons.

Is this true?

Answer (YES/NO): YES